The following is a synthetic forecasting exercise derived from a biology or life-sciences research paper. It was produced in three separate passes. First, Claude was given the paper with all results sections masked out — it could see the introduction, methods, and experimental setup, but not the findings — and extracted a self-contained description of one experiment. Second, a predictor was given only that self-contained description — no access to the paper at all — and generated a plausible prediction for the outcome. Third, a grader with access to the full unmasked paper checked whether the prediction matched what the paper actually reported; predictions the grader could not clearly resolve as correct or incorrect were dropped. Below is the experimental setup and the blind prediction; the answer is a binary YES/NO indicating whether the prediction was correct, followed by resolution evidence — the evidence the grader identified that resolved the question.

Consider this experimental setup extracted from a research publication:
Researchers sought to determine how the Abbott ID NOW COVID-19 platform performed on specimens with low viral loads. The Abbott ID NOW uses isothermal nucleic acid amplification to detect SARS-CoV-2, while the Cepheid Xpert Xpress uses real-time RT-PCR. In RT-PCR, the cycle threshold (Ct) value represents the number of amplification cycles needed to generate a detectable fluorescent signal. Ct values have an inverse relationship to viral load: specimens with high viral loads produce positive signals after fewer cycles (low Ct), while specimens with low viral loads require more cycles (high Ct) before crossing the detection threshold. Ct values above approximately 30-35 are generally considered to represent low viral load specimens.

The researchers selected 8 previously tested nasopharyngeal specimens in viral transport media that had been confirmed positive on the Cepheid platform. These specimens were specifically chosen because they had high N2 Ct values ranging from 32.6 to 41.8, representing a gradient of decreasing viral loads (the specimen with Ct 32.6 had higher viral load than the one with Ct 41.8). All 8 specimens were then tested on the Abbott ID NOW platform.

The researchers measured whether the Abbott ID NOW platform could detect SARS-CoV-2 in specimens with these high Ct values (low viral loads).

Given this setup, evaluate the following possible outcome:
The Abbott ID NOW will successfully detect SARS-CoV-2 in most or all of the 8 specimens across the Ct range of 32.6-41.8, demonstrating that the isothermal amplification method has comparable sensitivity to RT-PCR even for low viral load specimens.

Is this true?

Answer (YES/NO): NO